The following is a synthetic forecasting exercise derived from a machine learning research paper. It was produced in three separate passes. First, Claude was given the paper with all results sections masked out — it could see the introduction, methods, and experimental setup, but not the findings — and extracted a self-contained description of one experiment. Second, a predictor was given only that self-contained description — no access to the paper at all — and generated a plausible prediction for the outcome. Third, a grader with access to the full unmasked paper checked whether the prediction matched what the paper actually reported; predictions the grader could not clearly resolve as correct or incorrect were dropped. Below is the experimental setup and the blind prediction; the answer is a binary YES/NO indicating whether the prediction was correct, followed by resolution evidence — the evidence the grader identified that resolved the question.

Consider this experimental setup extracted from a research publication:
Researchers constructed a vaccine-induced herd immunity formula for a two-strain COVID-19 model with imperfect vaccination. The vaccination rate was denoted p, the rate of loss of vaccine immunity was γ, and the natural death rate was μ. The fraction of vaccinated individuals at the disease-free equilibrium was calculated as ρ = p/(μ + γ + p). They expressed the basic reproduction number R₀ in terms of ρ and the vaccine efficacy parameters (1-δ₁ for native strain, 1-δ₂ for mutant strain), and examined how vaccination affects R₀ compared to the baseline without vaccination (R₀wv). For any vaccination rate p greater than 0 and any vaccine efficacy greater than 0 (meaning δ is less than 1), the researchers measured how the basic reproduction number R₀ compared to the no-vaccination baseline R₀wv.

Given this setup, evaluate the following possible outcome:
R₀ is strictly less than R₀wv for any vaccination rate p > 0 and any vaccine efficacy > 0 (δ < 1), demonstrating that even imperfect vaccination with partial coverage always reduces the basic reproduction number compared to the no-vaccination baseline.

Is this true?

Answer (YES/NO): YES